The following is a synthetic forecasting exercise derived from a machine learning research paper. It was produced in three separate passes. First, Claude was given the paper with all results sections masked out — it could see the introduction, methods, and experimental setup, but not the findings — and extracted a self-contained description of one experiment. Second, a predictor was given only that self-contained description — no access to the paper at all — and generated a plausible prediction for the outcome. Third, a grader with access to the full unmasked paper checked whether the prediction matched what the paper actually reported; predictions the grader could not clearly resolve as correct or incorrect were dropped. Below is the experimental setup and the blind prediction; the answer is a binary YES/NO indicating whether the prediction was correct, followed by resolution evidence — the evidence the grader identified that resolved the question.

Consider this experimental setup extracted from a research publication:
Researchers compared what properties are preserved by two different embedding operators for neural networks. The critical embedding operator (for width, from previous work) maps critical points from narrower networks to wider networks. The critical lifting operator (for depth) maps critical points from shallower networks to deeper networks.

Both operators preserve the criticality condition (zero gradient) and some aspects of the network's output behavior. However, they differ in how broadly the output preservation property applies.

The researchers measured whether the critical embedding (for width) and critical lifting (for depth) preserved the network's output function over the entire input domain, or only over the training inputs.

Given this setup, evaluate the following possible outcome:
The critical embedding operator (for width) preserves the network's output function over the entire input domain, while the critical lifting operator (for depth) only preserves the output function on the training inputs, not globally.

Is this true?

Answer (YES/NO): YES